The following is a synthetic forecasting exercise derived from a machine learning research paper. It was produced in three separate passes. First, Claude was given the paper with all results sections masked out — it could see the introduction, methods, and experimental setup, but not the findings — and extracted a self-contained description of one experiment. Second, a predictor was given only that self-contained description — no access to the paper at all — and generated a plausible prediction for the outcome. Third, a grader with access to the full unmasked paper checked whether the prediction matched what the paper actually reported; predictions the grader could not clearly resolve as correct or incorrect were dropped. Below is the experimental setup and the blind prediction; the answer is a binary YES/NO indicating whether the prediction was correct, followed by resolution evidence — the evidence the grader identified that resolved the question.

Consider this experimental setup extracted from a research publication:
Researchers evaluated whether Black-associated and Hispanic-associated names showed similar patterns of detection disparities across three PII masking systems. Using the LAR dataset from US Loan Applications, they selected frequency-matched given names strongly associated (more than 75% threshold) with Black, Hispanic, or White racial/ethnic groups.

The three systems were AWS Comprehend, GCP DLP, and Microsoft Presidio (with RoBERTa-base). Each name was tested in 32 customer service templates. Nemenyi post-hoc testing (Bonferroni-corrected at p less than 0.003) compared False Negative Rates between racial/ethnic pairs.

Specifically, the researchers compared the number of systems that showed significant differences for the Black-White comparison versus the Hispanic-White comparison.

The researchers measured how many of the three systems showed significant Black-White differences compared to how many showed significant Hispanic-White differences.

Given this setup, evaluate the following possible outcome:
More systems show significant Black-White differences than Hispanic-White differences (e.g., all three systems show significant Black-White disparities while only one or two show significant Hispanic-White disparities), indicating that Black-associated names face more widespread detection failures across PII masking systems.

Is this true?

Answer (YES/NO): NO